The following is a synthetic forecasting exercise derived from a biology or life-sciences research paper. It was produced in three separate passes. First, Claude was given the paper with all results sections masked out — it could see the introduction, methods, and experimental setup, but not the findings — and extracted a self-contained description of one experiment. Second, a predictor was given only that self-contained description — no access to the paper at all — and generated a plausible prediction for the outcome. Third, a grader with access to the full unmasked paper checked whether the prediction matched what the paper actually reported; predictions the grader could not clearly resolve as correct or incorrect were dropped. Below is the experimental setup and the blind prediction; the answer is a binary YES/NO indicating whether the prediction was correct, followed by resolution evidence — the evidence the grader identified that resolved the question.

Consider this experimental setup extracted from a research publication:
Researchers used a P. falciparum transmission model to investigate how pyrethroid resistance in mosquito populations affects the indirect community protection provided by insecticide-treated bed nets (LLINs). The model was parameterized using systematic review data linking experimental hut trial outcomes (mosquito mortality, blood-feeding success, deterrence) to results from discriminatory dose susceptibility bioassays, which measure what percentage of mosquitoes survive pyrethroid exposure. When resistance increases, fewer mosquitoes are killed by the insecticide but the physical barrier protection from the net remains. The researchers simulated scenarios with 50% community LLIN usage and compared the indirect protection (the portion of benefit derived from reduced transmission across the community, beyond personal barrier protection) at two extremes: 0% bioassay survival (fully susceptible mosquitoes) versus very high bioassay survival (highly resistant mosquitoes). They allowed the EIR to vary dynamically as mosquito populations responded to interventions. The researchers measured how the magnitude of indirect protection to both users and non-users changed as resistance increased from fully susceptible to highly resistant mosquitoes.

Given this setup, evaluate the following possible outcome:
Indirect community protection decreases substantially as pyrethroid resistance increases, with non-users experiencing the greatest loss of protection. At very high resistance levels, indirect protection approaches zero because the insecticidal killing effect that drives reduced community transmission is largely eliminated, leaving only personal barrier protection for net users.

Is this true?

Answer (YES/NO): NO